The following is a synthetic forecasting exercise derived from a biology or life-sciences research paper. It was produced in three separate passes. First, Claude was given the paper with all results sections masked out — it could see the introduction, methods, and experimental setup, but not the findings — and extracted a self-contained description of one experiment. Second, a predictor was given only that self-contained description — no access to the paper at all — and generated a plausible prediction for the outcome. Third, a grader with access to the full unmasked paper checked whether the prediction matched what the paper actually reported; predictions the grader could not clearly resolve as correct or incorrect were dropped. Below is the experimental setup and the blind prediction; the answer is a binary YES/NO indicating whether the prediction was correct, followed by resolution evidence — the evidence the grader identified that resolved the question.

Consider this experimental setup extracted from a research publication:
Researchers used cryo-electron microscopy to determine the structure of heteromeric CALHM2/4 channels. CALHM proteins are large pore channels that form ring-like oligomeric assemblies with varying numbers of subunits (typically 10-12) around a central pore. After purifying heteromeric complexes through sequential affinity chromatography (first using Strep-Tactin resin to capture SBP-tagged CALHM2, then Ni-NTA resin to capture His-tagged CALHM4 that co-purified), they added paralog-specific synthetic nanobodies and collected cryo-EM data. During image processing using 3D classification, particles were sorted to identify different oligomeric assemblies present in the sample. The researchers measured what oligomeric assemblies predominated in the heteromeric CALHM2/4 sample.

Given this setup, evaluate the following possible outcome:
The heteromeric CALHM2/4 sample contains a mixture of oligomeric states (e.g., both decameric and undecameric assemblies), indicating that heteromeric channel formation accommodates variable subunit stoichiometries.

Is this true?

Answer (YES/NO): YES